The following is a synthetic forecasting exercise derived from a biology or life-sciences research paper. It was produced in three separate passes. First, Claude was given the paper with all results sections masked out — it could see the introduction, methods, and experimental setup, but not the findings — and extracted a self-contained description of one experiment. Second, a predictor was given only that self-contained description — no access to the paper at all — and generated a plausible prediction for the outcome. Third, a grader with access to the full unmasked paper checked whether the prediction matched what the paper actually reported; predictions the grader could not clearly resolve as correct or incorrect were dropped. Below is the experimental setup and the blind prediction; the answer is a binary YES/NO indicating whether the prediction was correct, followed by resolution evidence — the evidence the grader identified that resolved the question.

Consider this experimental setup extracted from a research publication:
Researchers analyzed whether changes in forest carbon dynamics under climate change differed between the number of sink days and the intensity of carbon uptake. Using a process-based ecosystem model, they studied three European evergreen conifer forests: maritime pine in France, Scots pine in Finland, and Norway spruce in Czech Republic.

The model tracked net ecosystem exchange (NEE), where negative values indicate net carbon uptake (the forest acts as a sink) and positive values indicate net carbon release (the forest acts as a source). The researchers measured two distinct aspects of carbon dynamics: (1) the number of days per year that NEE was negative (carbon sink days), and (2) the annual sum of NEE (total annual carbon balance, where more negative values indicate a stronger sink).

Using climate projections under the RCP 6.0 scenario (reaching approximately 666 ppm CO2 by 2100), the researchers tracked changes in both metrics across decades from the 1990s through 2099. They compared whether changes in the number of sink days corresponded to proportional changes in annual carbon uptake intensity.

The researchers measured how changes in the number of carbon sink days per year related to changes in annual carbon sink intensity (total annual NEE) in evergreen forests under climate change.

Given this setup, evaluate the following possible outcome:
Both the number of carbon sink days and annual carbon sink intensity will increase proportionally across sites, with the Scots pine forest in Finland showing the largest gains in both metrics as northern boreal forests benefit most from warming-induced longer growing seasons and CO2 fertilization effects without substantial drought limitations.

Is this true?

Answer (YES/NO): NO